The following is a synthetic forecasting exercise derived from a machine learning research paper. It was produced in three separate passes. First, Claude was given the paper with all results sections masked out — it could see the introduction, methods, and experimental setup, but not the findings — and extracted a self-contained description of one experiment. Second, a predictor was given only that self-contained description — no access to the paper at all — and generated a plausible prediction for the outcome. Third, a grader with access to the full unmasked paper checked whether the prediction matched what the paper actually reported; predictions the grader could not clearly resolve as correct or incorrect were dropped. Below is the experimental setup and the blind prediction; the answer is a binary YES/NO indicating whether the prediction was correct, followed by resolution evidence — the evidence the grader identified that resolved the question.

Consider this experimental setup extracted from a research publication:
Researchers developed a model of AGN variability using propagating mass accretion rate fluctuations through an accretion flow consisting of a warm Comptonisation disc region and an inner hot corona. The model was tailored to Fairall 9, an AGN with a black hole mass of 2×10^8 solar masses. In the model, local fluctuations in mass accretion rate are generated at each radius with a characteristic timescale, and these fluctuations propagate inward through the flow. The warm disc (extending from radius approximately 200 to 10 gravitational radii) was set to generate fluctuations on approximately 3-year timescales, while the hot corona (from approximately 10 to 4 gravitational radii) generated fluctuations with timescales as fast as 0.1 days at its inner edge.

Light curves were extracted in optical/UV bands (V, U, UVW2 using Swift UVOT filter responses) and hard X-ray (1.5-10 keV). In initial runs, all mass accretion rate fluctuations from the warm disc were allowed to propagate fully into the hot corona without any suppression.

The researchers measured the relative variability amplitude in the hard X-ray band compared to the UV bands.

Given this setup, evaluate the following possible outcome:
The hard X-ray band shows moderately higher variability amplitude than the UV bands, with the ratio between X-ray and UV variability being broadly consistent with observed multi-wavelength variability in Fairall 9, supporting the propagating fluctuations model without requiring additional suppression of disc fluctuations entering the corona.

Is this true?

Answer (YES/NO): NO